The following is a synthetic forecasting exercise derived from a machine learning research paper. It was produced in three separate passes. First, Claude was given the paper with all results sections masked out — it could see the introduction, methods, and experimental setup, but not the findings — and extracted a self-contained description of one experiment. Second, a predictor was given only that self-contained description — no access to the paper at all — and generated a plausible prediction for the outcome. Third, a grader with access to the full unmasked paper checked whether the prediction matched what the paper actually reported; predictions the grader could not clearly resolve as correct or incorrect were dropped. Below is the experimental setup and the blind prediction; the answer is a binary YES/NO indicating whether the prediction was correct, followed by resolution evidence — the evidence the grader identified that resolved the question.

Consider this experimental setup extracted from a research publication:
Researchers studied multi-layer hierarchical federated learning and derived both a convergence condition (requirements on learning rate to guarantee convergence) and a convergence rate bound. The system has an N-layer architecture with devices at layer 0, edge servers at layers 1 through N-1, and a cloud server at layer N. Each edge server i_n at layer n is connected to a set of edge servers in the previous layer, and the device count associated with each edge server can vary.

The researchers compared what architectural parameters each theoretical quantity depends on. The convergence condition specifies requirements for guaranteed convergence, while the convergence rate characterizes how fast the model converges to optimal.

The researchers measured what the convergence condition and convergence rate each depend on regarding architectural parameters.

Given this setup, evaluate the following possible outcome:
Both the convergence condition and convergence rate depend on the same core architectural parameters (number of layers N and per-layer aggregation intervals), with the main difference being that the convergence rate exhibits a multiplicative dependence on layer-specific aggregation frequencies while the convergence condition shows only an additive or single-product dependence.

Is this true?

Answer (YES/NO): NO